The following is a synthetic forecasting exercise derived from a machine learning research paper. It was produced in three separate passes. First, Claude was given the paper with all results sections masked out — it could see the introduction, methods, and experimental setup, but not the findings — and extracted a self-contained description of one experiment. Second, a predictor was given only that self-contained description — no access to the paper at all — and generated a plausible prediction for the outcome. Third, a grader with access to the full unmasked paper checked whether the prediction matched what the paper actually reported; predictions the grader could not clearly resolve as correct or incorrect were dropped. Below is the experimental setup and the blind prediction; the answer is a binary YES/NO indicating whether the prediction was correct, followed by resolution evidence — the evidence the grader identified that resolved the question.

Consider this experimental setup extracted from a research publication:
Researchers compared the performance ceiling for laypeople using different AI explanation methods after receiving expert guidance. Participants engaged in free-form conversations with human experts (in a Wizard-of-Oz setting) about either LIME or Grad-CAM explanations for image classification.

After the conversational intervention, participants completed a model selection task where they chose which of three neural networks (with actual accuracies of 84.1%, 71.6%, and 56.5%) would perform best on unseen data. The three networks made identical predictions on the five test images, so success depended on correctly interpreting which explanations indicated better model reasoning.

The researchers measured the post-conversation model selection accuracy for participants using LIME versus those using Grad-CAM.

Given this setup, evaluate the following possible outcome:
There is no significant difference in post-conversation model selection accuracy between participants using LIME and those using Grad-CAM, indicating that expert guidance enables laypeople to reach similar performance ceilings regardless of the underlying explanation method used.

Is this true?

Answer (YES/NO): NO